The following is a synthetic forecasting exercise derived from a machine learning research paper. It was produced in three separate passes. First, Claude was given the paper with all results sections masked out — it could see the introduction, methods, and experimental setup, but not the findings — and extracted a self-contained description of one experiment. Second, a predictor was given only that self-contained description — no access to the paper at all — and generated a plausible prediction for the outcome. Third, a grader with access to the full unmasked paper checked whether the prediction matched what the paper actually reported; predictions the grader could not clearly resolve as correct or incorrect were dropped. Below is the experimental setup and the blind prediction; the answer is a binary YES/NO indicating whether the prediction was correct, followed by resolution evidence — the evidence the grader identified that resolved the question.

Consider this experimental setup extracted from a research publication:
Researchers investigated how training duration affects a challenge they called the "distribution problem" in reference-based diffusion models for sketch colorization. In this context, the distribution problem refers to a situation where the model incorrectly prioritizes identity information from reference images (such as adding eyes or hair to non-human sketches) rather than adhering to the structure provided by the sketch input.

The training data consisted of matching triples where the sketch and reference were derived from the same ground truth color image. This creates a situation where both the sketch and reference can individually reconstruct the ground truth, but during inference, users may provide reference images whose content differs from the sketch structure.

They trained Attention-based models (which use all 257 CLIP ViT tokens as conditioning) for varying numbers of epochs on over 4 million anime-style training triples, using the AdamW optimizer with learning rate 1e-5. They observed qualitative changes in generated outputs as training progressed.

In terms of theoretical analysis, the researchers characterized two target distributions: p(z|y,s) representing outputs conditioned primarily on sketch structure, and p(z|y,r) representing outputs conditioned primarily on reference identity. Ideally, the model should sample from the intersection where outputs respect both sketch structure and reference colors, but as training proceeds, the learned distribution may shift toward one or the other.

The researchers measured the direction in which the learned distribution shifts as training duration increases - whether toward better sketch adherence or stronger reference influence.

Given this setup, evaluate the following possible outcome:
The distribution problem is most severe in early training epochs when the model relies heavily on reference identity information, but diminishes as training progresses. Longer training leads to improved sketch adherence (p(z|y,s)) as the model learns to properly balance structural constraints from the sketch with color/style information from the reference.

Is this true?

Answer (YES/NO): NO